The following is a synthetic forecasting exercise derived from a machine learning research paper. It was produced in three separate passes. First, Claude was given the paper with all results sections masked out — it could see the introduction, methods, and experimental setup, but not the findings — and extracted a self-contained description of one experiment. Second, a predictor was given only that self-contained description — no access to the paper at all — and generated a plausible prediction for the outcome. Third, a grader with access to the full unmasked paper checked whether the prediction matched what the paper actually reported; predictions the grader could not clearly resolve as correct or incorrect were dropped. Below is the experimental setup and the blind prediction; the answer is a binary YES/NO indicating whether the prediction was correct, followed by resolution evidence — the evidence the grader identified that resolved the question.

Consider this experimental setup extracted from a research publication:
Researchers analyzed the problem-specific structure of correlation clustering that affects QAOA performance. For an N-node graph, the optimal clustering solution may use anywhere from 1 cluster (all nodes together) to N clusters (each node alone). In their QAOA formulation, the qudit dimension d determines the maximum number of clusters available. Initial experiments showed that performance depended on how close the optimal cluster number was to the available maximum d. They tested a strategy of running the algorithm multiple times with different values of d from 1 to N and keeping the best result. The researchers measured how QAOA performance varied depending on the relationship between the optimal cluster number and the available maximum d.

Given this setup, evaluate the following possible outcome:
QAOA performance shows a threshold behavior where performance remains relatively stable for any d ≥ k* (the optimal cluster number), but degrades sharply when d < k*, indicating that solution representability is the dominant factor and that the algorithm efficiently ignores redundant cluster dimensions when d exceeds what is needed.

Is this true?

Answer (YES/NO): NO